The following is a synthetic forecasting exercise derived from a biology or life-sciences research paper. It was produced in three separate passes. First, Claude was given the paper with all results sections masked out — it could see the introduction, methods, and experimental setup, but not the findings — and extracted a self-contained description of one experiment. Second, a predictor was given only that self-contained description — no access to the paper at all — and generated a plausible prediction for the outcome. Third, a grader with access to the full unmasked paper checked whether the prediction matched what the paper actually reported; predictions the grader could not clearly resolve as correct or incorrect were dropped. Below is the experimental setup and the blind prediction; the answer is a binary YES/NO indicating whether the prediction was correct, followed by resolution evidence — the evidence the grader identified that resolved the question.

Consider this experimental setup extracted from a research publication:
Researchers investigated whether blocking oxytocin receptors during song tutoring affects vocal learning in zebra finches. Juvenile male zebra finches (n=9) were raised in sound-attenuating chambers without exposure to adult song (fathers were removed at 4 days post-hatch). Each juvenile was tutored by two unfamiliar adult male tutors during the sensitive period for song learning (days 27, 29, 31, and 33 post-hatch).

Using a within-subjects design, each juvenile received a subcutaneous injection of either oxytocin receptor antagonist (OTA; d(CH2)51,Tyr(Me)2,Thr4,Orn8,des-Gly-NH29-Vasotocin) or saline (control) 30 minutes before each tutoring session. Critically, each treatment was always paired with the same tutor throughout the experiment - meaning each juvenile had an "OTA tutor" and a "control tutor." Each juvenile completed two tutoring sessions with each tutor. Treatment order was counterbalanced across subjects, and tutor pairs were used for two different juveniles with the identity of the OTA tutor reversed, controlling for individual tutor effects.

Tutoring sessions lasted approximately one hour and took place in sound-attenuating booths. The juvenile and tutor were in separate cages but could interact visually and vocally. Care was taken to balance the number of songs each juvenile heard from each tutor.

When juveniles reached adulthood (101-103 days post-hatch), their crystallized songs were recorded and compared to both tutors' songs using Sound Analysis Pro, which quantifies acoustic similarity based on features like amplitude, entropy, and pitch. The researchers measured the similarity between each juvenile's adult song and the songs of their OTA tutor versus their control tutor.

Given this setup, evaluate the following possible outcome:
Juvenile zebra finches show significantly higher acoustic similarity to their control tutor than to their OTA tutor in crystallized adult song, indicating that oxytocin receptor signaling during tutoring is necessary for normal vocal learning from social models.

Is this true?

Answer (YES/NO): NO